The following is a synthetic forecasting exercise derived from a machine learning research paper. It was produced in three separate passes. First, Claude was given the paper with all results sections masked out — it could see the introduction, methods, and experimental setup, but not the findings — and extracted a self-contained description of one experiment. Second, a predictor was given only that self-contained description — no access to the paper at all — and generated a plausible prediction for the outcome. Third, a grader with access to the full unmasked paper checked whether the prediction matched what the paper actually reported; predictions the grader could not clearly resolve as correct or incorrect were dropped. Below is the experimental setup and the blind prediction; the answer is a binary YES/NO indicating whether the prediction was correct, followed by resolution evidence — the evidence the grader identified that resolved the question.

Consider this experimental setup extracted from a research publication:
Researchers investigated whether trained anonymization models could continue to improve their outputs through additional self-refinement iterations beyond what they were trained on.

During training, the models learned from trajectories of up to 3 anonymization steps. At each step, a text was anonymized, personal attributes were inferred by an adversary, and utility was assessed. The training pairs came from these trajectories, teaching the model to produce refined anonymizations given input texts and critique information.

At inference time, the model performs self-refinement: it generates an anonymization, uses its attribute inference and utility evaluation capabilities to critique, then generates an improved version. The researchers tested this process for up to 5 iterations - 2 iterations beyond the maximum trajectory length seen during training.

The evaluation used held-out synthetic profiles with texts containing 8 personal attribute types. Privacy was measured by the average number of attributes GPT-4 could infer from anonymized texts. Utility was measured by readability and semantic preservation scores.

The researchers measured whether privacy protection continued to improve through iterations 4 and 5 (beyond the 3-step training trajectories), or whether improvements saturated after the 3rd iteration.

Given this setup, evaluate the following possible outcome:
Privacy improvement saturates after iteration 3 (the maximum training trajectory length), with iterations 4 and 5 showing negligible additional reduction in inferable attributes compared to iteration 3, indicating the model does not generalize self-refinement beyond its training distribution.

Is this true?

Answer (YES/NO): NO